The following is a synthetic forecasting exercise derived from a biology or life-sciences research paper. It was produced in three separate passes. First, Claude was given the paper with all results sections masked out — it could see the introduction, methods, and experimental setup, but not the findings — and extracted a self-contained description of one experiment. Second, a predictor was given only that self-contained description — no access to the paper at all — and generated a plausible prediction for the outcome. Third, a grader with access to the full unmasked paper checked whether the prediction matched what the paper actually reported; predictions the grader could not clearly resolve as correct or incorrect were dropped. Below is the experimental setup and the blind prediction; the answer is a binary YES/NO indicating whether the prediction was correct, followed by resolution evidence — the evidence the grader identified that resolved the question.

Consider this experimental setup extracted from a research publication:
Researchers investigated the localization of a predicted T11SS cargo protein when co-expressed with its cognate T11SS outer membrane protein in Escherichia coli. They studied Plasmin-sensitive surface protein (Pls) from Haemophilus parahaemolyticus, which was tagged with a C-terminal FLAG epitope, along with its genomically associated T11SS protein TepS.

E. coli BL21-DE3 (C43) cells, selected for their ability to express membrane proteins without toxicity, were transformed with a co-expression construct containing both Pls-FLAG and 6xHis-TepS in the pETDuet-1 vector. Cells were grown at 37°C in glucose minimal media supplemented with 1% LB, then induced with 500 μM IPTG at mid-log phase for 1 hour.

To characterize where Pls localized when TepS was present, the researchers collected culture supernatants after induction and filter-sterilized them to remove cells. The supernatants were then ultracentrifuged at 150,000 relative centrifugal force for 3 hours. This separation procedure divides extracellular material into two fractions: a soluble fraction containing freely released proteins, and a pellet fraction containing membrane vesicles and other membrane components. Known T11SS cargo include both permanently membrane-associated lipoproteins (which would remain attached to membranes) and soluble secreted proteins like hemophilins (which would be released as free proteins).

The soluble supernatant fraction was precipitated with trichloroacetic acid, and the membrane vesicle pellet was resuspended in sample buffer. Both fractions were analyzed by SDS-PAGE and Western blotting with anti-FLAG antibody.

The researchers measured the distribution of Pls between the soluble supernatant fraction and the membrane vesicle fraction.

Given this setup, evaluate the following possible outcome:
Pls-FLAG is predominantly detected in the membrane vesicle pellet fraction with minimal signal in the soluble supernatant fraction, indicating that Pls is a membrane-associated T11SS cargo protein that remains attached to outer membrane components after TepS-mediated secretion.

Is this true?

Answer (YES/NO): NO